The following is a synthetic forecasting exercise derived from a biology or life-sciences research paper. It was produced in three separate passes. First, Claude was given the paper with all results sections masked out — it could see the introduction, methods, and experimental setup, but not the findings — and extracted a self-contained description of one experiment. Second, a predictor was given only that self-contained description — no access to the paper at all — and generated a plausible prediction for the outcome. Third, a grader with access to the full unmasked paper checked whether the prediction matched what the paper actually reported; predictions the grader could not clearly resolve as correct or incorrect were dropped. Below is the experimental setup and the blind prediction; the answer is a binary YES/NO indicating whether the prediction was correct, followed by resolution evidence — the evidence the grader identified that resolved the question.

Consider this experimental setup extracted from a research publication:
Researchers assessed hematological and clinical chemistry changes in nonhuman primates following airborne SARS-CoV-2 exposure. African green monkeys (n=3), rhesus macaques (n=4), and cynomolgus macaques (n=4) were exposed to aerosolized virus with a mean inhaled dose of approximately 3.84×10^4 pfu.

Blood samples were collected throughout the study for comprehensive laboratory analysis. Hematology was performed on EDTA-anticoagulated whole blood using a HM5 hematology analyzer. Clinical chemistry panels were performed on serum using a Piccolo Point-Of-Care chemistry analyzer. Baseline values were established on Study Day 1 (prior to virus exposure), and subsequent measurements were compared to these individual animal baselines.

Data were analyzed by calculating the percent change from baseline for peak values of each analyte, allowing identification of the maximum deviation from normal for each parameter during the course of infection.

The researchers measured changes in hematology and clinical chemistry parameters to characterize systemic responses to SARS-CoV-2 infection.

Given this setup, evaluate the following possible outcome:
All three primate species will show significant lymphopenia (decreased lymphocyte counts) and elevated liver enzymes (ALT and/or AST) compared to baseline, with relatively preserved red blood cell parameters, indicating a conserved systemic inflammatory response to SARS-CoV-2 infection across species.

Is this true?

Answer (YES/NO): NO